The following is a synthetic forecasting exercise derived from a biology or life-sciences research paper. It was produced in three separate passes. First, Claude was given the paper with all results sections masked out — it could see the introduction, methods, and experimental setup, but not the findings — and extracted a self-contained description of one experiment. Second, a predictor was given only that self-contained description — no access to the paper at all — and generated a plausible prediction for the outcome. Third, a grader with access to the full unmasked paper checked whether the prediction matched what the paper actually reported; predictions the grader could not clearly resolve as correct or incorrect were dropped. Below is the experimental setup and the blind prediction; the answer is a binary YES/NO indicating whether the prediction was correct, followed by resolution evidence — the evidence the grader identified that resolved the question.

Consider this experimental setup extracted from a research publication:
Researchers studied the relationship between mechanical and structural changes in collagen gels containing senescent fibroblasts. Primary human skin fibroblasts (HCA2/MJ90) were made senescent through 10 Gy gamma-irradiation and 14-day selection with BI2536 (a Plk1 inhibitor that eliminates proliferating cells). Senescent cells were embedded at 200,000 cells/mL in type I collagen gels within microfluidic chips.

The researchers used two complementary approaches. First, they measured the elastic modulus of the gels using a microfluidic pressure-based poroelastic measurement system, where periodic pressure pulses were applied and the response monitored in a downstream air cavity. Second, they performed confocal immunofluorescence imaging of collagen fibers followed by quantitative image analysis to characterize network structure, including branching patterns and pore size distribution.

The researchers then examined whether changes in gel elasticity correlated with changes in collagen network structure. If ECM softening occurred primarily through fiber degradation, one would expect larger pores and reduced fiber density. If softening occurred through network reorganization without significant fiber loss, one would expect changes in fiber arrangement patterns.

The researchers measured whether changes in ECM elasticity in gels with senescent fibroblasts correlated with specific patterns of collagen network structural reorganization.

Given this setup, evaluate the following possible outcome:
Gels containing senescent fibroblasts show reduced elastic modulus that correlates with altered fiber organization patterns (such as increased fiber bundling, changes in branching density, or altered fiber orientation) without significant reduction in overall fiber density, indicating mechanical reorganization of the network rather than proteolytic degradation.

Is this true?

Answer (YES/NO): YES